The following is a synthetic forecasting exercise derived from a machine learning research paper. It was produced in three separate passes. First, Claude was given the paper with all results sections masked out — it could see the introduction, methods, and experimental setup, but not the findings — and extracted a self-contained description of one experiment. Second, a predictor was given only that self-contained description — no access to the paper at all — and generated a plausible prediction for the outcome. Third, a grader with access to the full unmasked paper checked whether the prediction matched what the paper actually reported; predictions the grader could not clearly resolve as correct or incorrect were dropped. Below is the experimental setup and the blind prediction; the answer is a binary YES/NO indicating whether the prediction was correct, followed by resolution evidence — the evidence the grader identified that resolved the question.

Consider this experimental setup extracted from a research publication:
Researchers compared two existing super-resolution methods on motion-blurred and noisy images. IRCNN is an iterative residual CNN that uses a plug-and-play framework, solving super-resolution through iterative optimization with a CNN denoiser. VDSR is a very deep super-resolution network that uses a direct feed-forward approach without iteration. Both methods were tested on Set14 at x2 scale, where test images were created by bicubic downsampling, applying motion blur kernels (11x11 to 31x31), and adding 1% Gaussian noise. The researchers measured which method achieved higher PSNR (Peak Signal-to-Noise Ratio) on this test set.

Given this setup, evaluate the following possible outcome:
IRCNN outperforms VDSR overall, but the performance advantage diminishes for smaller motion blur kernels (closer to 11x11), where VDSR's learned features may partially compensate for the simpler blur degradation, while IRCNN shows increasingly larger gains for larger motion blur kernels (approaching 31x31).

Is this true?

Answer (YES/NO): NO